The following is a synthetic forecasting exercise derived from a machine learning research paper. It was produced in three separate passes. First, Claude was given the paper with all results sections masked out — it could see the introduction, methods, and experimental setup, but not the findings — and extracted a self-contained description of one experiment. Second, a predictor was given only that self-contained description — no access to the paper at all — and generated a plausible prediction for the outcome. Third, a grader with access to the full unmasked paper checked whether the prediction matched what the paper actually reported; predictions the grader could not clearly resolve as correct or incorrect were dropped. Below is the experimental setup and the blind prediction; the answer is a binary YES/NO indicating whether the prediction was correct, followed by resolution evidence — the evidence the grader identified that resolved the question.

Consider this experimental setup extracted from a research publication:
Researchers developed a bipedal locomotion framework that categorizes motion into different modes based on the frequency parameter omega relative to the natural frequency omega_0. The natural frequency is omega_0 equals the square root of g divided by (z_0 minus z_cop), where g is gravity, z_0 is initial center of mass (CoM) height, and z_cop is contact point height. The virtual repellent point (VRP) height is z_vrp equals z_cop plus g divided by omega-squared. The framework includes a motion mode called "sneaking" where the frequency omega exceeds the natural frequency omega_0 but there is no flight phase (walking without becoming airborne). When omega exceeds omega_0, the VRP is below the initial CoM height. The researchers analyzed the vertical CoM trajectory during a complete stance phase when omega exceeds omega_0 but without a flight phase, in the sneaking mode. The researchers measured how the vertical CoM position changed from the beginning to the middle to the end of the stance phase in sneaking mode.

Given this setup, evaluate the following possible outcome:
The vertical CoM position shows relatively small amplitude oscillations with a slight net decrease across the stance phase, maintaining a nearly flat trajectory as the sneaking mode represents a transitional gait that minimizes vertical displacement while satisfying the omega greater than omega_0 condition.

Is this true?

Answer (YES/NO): NO